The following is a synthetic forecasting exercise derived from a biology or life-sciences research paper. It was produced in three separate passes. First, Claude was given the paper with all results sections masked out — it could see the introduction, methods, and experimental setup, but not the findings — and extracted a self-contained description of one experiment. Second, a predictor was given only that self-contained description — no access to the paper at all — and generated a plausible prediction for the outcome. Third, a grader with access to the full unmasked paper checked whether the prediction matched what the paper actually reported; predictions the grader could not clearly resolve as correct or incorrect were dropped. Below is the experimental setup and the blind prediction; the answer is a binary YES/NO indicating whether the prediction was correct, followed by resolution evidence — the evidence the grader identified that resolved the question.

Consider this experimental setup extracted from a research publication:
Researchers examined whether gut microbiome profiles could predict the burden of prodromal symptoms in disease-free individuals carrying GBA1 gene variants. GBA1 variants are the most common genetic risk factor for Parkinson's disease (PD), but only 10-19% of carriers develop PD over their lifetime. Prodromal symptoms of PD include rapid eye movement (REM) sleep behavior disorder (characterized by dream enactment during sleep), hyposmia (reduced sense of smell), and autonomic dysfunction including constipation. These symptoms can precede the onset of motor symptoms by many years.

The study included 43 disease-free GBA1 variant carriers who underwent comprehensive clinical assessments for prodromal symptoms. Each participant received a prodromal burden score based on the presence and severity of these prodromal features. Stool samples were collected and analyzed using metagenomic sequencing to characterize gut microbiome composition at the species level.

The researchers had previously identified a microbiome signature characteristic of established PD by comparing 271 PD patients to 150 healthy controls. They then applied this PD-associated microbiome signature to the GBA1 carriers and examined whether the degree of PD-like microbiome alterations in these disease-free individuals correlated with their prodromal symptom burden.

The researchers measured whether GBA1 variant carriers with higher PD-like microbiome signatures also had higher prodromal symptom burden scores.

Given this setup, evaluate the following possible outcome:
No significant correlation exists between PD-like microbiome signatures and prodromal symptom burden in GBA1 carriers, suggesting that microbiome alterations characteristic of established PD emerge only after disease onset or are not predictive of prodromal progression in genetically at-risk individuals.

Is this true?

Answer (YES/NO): NO